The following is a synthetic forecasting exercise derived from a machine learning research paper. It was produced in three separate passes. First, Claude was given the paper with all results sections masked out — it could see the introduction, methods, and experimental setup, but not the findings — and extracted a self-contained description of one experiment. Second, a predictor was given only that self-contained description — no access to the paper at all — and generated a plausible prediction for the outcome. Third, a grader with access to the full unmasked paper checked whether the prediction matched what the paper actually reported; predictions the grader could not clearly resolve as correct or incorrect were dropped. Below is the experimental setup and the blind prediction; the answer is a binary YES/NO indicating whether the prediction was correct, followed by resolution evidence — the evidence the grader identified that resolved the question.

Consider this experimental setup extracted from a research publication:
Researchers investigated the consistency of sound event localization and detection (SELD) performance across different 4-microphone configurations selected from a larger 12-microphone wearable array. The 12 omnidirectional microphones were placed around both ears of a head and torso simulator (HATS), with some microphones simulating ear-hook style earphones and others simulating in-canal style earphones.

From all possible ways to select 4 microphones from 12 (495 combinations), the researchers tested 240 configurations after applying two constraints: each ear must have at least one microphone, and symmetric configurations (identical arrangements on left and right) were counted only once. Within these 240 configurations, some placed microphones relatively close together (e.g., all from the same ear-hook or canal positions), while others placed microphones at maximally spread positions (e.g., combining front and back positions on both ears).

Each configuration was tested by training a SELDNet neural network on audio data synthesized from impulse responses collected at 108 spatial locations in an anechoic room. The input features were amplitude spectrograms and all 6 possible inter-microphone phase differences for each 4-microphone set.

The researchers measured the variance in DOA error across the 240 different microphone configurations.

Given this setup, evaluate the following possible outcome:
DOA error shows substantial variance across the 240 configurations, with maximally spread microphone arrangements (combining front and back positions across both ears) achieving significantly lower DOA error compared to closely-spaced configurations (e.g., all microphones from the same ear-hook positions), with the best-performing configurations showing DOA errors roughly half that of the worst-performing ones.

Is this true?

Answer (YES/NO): NO